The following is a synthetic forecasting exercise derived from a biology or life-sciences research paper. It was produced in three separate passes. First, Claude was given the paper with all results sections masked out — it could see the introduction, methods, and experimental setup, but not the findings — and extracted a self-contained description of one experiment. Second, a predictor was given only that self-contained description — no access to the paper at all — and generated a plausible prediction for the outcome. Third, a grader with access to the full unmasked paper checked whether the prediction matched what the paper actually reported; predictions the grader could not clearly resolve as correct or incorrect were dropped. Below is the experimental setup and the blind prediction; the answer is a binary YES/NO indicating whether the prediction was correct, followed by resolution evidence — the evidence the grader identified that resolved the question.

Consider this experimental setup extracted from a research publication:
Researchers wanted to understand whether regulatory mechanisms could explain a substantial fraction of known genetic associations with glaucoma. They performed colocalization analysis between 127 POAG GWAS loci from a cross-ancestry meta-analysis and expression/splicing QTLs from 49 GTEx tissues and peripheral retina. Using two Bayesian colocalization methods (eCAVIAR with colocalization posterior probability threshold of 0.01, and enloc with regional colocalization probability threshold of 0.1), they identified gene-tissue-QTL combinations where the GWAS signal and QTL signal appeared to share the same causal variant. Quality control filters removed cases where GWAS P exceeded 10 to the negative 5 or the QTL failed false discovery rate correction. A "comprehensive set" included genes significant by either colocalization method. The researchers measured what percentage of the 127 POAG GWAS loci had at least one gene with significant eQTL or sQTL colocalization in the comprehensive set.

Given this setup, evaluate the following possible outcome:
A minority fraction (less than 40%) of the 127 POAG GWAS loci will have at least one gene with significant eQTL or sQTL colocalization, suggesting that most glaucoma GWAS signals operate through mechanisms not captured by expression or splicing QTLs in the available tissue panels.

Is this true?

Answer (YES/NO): NO